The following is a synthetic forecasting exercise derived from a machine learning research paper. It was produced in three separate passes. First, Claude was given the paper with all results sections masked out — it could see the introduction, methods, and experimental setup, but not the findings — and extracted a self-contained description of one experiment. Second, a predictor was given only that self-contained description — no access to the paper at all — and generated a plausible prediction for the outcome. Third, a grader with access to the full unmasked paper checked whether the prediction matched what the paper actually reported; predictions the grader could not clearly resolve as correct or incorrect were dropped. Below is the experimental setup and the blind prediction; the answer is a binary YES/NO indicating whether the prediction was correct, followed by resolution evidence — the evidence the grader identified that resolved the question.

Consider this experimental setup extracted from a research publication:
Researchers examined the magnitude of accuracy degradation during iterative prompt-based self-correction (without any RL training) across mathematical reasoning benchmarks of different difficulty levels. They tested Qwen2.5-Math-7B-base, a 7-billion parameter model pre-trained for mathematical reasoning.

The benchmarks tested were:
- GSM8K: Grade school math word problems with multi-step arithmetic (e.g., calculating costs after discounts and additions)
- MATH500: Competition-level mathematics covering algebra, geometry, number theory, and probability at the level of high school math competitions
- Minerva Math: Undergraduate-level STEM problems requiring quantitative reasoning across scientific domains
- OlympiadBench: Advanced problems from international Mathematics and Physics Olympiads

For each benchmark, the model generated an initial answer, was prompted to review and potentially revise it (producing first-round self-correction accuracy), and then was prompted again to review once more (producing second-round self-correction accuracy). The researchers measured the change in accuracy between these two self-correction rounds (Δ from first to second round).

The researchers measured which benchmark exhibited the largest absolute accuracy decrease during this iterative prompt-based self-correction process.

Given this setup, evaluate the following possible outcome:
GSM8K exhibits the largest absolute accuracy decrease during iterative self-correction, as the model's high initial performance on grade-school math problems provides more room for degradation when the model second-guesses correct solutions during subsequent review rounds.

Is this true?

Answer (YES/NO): NO